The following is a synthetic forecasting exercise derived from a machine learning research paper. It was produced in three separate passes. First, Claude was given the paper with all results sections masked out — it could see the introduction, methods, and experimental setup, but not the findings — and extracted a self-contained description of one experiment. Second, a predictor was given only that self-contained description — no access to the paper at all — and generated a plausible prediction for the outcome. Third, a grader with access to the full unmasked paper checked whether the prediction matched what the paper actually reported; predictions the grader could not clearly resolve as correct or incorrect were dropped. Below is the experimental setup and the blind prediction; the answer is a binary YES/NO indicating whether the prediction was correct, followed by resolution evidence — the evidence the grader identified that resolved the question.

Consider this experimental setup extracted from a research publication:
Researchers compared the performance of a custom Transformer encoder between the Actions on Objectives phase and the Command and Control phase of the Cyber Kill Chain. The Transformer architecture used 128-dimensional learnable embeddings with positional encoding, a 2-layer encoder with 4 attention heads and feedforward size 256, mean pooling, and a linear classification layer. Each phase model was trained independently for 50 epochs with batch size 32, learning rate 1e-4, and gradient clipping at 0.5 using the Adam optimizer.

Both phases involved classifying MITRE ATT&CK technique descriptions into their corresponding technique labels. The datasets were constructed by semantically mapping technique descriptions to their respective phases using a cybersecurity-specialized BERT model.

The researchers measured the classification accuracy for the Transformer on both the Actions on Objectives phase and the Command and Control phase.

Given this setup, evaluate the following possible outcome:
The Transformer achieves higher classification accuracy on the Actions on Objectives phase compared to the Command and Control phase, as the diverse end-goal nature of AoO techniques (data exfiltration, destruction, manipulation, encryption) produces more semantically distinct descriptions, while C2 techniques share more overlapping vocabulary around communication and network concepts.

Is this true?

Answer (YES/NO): YES